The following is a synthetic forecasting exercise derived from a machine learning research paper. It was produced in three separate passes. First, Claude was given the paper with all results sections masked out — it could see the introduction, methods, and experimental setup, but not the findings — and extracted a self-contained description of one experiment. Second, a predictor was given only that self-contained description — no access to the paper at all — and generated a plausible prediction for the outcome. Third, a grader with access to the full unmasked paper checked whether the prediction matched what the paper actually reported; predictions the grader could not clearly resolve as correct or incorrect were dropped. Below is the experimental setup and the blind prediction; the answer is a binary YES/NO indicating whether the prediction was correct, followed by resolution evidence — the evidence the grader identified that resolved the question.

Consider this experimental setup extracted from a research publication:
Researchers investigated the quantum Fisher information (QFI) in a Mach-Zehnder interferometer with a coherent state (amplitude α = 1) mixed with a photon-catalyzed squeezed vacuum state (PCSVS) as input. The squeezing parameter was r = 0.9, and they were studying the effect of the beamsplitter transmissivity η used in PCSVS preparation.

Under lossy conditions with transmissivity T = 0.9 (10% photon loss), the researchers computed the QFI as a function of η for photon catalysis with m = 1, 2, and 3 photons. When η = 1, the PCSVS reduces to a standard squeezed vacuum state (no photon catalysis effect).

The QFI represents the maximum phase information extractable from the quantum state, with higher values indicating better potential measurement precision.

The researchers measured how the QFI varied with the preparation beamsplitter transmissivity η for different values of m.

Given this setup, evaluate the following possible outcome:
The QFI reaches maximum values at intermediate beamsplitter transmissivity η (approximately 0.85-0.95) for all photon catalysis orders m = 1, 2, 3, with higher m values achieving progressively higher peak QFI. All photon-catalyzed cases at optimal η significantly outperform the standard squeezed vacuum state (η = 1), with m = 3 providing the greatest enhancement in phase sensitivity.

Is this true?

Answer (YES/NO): NO